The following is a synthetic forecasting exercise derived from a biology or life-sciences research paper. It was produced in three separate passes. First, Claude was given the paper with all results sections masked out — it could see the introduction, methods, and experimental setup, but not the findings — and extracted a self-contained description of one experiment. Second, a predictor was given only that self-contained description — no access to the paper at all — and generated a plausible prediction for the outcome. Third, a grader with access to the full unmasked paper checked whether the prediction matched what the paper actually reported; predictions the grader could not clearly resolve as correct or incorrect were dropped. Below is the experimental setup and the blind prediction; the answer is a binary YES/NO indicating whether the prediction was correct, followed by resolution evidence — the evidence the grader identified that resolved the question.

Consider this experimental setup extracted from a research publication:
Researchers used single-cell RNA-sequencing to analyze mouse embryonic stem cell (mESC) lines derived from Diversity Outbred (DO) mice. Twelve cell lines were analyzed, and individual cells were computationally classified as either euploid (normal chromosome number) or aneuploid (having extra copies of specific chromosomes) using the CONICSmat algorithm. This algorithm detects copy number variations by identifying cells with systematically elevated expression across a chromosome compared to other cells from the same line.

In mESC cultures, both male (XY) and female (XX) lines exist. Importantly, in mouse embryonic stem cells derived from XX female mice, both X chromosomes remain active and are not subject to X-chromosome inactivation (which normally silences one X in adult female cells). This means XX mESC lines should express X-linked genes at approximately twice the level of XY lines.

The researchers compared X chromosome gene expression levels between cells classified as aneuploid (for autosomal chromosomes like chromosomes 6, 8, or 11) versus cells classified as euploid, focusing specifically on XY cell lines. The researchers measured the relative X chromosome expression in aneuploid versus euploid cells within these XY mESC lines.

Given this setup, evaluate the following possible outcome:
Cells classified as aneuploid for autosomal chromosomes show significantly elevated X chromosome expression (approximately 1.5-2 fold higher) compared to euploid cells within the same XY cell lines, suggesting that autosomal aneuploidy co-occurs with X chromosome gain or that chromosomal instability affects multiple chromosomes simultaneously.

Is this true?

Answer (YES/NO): NO